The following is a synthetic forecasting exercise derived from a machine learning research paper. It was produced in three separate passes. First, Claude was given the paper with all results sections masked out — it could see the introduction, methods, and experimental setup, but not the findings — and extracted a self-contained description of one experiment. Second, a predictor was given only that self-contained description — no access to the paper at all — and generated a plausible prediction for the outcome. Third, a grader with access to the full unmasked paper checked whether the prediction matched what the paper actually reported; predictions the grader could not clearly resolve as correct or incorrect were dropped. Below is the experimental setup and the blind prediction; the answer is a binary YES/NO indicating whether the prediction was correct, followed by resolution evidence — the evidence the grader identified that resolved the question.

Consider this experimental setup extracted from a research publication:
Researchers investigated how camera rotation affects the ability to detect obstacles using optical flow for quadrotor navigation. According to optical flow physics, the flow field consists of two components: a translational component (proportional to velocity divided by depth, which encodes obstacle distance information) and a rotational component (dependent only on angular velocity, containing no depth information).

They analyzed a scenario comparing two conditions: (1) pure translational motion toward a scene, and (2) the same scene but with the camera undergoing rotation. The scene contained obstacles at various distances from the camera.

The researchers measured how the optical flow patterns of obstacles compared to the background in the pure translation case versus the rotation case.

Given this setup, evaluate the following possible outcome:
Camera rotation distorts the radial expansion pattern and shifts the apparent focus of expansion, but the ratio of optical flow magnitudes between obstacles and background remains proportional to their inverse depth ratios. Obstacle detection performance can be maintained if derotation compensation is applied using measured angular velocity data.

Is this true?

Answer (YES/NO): NO